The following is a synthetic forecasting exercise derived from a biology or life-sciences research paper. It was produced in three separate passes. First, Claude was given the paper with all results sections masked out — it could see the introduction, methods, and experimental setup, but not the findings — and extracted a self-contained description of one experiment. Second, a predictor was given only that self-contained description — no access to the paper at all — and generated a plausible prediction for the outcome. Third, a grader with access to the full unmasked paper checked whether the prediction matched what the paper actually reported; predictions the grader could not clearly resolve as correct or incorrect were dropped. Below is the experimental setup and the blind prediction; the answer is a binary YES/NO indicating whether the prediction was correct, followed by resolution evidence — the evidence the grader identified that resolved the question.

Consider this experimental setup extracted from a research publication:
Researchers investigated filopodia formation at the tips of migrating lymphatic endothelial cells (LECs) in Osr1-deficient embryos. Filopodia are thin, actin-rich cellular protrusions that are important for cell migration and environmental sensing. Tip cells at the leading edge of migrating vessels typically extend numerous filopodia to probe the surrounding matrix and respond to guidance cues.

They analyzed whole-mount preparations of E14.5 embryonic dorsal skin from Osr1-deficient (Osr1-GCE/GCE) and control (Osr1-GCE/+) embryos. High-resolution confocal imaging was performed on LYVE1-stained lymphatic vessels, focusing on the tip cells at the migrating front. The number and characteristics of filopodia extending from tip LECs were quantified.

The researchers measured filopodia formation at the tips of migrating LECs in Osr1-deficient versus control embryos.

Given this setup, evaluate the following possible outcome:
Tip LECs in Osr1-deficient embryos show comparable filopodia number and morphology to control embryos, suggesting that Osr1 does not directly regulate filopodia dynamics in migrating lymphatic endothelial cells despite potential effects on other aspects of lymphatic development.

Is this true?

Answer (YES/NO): NO